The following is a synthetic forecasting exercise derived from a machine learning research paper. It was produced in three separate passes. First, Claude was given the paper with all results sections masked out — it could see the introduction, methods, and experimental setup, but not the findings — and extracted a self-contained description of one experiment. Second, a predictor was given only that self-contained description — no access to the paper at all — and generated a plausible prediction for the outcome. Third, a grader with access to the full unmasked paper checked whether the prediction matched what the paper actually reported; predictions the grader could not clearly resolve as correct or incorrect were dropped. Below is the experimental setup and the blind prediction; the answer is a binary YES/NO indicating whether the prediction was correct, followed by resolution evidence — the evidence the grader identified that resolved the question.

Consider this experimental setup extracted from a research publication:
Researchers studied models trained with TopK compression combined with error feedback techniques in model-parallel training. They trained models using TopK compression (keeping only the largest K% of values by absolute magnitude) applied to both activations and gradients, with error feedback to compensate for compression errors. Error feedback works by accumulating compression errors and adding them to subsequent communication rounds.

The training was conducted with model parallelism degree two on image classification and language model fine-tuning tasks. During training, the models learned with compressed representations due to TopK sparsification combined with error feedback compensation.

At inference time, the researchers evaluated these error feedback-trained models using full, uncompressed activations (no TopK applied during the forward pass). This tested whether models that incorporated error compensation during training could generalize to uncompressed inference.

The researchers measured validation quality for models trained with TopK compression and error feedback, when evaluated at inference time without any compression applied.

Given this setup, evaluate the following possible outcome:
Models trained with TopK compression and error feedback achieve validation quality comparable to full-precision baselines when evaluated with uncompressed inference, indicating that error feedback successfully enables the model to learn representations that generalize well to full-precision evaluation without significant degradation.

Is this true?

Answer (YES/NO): YES